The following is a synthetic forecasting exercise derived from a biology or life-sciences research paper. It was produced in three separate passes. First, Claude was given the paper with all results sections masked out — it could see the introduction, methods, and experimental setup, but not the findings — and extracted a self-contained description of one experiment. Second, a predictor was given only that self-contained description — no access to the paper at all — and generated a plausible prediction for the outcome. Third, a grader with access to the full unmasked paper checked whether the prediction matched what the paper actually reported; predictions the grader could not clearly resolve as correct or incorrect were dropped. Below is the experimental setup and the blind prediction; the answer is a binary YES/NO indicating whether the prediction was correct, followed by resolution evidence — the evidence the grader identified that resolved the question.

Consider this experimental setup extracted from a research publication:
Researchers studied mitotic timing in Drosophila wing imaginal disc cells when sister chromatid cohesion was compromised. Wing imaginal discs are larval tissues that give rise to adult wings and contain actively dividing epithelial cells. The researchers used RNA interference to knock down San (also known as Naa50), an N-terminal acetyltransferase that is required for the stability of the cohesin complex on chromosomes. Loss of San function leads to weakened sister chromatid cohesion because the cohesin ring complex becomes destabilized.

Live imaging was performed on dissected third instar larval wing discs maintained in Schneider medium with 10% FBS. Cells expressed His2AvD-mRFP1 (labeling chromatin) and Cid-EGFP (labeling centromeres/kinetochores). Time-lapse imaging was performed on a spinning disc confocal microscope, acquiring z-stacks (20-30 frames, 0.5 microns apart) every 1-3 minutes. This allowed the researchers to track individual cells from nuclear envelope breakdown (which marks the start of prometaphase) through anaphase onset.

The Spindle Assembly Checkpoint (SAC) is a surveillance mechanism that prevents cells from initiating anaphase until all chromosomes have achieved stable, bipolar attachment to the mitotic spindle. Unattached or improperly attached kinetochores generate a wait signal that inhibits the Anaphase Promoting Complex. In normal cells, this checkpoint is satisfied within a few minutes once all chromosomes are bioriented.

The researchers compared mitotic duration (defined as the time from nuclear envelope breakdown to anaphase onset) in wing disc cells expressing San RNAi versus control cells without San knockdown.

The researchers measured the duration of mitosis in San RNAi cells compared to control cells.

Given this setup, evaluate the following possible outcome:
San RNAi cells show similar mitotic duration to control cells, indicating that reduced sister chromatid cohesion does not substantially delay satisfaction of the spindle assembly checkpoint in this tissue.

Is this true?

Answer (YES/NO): NO